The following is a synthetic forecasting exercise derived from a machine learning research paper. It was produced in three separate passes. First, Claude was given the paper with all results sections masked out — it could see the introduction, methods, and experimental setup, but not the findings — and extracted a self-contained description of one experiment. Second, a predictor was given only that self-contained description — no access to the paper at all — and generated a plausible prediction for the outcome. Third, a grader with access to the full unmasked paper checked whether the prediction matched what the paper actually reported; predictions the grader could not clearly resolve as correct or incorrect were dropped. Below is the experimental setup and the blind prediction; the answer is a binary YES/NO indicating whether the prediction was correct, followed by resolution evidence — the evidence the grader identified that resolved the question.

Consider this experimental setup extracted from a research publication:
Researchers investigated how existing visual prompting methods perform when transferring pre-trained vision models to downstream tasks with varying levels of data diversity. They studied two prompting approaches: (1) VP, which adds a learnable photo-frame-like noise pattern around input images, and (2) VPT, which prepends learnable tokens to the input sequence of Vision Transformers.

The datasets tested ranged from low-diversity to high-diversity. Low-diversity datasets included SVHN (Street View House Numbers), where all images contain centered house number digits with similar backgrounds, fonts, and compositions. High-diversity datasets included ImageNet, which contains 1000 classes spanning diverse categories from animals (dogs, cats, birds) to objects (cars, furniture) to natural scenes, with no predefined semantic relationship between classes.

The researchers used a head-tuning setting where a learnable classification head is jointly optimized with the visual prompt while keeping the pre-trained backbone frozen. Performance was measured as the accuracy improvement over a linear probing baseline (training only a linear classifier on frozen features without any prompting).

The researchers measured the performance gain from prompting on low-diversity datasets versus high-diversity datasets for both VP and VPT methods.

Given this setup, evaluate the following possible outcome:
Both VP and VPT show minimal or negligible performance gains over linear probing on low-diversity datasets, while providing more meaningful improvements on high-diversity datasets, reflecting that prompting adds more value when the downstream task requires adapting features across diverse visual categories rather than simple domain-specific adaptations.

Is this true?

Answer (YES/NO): NO